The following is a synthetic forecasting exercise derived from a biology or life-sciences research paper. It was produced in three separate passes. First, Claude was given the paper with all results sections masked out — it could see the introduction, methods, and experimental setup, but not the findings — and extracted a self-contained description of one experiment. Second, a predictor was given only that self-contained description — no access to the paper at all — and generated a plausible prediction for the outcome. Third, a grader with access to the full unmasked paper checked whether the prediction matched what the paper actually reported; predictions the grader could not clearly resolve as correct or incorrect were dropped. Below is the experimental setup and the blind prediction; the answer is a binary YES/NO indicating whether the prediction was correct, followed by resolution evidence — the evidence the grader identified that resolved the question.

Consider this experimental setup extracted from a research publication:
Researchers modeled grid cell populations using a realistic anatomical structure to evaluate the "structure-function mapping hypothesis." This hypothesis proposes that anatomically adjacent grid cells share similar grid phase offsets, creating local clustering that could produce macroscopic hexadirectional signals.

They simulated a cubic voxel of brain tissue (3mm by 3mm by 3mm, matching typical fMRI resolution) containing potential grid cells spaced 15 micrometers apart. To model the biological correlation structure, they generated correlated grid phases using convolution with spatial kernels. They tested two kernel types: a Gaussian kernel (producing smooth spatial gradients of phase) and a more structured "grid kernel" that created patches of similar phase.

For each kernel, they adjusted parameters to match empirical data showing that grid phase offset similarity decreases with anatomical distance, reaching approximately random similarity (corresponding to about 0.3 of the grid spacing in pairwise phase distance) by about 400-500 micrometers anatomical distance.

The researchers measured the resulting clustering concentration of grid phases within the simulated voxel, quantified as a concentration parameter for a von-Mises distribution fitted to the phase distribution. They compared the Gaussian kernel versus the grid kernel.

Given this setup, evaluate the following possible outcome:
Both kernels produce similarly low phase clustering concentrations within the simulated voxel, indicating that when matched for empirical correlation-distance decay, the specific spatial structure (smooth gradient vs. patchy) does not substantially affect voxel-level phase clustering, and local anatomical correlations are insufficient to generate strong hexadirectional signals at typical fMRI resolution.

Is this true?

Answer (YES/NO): NO